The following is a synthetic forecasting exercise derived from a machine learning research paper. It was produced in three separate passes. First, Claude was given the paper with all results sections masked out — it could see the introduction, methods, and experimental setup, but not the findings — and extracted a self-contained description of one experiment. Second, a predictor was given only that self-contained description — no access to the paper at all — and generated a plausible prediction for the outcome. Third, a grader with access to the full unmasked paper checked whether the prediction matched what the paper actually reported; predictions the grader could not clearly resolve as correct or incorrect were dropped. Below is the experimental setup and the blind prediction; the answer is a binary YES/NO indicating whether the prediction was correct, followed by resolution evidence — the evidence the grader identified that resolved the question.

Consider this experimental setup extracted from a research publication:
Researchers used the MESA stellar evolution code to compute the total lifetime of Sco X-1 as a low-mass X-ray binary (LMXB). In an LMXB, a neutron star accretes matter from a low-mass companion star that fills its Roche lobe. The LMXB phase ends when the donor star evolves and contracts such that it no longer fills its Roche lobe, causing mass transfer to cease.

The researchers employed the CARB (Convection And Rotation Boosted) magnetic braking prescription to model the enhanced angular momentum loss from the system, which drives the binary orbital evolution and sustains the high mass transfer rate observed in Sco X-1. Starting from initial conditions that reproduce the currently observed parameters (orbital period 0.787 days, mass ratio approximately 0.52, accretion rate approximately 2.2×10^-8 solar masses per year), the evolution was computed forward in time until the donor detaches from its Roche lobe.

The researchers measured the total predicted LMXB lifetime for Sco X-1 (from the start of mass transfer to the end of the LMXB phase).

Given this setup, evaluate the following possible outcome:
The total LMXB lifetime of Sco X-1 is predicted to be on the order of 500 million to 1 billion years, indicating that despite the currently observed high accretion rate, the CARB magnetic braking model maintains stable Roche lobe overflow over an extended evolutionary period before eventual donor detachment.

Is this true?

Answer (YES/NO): YES